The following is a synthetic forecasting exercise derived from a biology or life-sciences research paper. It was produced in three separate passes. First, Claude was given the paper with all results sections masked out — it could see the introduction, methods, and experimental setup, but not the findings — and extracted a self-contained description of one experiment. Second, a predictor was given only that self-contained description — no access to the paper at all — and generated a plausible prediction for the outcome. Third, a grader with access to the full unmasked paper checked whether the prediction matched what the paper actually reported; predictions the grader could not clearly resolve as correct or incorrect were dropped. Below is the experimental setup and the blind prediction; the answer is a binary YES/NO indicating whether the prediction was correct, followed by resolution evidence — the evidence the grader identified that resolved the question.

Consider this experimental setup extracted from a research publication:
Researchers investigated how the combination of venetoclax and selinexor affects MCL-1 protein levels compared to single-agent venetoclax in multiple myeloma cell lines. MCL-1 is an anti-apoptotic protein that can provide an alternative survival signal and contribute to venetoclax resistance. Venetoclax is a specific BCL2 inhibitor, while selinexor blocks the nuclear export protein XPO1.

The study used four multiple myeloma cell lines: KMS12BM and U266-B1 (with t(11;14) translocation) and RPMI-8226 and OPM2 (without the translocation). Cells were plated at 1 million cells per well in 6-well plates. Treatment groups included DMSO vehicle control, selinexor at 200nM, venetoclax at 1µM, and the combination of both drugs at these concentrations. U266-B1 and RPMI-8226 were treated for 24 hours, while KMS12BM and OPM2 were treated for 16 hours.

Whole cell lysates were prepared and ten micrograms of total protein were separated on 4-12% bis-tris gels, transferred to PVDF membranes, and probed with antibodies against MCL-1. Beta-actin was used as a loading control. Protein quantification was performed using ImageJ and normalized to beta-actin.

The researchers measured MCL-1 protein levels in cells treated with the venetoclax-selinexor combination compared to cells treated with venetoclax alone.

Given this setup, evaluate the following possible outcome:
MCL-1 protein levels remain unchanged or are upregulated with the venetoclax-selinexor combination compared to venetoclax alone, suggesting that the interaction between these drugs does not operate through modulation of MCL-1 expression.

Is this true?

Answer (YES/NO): NO